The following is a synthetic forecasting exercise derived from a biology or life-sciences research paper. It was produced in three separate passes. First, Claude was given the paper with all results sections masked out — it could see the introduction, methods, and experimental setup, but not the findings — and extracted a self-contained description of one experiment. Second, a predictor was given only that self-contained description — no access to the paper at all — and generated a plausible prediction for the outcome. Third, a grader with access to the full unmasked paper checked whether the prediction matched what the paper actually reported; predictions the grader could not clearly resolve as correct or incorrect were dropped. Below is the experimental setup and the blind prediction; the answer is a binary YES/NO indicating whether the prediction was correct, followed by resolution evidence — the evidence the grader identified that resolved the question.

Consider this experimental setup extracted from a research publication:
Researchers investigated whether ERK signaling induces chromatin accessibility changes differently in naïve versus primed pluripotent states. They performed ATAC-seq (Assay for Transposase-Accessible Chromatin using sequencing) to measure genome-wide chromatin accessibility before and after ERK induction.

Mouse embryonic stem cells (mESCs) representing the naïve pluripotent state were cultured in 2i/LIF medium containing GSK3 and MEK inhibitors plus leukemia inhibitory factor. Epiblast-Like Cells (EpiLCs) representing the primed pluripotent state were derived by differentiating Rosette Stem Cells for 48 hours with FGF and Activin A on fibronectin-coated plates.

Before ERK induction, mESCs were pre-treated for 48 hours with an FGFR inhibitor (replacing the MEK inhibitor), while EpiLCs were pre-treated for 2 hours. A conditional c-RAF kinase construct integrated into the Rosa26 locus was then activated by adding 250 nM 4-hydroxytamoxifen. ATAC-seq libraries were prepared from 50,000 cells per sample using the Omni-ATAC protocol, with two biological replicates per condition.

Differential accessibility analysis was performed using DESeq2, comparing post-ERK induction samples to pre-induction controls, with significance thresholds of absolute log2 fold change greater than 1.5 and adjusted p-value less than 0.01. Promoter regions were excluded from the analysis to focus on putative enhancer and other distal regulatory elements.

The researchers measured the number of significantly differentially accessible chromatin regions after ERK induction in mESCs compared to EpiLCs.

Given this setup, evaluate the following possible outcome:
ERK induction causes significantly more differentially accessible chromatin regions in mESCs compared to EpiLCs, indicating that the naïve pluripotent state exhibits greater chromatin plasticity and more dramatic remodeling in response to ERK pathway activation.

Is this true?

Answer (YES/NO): YES